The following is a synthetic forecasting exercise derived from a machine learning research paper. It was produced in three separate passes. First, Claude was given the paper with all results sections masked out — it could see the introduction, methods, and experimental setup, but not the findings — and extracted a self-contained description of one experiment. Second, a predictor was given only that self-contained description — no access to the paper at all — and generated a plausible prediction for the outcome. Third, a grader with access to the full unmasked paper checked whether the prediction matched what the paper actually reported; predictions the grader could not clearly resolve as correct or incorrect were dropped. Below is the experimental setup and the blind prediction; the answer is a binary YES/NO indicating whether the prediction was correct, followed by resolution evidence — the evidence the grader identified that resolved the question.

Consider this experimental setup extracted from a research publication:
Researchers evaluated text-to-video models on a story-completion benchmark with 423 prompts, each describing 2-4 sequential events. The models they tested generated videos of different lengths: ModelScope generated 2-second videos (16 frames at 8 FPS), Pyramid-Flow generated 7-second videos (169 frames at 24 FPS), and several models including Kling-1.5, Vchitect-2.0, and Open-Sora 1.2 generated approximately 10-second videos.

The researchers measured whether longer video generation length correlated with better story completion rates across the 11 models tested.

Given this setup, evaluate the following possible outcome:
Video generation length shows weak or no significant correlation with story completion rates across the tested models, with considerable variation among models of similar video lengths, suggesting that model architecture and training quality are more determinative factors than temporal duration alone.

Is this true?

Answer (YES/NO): YES